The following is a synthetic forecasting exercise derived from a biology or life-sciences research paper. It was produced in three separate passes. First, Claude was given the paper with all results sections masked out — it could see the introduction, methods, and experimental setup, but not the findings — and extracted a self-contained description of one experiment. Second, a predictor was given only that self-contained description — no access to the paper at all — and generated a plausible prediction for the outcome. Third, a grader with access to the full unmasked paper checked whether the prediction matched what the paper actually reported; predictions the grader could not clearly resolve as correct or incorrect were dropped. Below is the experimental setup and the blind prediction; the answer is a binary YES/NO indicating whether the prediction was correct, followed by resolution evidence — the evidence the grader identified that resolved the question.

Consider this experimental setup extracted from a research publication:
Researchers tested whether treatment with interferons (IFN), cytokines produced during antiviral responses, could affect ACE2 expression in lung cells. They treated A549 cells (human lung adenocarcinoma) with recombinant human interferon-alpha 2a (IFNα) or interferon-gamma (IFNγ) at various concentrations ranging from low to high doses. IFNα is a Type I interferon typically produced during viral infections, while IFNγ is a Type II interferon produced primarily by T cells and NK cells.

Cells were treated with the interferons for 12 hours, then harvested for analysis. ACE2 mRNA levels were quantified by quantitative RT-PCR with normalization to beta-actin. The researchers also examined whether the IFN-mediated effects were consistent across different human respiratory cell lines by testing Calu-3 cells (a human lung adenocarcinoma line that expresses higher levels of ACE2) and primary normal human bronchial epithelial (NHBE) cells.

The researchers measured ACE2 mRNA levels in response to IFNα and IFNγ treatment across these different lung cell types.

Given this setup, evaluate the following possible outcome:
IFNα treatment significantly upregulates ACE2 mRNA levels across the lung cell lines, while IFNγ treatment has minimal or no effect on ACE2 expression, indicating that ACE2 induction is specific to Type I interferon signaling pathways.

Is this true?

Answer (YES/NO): NO